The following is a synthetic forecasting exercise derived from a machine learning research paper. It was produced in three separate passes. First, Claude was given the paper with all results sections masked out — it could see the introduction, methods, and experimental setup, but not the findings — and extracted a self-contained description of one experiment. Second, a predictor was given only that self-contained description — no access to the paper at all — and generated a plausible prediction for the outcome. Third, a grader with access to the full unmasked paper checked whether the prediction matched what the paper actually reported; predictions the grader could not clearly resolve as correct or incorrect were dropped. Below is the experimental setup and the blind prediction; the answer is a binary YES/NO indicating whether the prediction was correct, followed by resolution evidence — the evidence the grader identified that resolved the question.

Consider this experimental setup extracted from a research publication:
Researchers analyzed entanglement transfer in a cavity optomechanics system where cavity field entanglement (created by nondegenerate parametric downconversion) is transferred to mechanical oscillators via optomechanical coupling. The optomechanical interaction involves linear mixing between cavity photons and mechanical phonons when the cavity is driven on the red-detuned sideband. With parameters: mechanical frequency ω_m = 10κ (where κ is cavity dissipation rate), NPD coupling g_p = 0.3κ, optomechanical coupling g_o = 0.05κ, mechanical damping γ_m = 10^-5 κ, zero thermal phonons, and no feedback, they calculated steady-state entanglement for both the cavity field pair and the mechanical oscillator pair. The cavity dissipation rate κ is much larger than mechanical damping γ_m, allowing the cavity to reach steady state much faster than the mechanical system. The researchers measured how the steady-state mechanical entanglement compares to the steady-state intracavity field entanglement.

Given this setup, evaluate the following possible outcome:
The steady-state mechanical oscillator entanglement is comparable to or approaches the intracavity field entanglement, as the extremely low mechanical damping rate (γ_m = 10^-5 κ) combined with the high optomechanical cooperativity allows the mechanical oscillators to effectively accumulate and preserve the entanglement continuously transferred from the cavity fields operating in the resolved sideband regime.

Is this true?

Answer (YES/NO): YES